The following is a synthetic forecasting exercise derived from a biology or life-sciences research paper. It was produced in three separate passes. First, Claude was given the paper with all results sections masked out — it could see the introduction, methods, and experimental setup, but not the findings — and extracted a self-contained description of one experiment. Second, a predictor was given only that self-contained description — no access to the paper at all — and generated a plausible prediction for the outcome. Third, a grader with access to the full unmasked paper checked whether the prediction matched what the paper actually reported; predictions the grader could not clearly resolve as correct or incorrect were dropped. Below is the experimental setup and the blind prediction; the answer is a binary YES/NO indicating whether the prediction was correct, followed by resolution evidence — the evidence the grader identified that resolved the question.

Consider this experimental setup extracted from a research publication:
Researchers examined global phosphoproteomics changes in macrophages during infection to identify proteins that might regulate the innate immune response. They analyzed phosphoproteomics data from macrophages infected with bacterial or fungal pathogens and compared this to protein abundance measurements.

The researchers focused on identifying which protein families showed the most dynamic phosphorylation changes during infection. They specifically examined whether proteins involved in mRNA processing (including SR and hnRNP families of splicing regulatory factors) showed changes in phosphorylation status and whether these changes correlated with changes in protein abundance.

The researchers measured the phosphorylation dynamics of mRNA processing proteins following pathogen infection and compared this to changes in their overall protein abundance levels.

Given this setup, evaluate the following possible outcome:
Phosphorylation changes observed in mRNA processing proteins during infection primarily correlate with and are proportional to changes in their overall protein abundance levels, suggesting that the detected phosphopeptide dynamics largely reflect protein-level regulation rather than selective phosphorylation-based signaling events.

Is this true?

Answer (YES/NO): NO